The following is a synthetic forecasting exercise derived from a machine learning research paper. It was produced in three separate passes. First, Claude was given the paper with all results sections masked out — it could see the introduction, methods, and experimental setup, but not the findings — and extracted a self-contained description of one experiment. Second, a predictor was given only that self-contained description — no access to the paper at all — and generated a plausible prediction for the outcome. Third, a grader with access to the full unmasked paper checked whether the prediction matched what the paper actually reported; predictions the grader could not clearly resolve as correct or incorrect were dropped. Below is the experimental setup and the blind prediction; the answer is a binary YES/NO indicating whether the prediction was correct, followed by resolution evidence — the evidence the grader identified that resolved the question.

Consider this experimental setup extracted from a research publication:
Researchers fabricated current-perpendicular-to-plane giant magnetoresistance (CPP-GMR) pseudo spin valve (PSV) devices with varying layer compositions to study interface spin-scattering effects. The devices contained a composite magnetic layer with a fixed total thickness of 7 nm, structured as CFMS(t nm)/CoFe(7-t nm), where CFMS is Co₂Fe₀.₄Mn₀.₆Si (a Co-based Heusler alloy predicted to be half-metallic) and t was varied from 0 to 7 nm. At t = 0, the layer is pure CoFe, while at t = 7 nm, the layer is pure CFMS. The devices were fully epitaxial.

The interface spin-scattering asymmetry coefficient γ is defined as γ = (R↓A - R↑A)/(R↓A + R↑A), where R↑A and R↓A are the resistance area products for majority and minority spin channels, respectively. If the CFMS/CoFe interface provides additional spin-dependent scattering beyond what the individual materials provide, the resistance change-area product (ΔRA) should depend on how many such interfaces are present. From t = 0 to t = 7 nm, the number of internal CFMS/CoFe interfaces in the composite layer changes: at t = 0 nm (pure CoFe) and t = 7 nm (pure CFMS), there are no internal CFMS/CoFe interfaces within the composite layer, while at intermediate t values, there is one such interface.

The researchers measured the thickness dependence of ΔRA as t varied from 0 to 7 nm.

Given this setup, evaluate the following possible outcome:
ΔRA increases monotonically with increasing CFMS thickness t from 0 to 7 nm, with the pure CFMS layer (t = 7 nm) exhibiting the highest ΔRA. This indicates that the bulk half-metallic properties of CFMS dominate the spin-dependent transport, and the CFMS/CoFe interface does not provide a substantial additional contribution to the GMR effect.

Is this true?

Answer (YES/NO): NO